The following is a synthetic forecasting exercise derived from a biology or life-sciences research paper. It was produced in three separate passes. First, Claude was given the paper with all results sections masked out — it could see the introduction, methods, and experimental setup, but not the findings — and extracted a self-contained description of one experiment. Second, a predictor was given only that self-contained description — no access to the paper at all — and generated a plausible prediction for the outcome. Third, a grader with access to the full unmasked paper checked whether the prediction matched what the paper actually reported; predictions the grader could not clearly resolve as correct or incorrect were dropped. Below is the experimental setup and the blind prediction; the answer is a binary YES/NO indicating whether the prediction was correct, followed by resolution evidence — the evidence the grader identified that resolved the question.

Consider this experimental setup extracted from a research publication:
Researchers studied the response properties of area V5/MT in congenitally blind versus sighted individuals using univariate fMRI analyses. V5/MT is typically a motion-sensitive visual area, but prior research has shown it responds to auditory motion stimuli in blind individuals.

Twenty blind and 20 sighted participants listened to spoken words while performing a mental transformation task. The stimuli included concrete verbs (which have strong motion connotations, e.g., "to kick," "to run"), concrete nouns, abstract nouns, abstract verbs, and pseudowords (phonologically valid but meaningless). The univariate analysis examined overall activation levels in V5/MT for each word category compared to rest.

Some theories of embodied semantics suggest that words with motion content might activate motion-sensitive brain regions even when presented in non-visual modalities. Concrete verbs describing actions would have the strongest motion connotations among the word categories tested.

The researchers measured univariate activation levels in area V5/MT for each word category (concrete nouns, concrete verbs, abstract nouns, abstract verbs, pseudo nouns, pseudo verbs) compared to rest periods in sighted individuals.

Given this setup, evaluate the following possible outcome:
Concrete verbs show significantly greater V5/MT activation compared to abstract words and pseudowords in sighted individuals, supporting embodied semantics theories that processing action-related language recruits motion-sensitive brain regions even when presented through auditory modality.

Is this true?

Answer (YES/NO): NO